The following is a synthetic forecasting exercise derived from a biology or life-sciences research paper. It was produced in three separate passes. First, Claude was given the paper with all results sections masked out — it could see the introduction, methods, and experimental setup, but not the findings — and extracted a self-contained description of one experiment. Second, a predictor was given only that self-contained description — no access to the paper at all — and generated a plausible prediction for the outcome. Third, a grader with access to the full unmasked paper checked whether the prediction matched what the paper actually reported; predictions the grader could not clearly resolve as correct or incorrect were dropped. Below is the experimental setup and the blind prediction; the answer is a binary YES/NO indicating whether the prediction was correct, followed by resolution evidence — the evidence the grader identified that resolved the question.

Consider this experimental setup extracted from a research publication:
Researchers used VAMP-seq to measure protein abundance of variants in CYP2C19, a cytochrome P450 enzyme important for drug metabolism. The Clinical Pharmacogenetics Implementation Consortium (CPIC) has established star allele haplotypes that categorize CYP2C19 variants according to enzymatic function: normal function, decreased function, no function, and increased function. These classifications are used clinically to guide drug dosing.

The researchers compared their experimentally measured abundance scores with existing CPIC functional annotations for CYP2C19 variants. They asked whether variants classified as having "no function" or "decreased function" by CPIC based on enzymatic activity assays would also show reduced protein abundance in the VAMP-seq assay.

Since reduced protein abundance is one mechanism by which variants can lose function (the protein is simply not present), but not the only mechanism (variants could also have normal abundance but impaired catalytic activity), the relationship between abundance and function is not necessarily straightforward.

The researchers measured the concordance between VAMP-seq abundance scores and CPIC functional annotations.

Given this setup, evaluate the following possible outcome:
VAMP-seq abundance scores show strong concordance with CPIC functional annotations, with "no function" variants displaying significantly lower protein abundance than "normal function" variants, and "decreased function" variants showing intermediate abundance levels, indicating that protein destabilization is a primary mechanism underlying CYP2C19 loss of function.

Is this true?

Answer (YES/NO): NO